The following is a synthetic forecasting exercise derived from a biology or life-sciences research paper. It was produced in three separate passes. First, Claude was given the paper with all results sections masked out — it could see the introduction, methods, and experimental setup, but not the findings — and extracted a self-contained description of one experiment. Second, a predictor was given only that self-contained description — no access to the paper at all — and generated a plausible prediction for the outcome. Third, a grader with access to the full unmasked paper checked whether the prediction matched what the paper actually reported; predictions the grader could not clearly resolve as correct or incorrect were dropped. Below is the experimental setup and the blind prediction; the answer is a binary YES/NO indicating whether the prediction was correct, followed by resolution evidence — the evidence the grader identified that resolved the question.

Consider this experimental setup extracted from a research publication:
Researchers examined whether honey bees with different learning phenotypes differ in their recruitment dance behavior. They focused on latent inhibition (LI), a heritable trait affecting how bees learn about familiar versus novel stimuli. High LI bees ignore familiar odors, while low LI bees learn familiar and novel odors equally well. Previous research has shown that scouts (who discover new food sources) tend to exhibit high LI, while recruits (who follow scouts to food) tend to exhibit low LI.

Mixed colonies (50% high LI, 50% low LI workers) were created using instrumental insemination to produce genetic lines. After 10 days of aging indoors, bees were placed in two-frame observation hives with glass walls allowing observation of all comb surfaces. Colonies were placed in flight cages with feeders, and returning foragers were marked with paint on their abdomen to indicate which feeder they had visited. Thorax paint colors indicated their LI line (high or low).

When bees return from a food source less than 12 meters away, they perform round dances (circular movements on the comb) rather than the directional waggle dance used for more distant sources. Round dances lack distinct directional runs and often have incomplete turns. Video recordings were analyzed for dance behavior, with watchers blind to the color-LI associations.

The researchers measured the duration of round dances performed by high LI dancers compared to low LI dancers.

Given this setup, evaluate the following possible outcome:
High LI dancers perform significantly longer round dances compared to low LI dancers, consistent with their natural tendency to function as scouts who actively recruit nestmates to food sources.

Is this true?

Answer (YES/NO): NO